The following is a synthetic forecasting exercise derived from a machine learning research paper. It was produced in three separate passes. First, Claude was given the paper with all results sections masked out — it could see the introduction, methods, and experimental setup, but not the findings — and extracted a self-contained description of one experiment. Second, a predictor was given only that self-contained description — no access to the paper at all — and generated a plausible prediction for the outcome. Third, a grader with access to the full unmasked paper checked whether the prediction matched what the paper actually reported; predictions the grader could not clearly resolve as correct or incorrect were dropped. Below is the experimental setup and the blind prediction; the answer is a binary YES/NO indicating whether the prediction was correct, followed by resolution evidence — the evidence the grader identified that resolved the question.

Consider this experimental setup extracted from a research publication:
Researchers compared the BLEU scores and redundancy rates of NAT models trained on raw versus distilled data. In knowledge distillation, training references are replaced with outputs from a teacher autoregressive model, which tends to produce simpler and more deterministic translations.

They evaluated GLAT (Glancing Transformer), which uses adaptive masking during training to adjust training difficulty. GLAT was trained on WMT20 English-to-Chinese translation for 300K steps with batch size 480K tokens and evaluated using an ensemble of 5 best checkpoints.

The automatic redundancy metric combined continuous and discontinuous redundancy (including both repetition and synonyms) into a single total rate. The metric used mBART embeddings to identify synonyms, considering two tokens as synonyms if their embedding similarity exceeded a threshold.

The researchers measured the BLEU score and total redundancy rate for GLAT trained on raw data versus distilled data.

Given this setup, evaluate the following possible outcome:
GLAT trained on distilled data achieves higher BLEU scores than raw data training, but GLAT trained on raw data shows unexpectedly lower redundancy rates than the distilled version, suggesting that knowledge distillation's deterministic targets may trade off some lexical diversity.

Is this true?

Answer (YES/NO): NO